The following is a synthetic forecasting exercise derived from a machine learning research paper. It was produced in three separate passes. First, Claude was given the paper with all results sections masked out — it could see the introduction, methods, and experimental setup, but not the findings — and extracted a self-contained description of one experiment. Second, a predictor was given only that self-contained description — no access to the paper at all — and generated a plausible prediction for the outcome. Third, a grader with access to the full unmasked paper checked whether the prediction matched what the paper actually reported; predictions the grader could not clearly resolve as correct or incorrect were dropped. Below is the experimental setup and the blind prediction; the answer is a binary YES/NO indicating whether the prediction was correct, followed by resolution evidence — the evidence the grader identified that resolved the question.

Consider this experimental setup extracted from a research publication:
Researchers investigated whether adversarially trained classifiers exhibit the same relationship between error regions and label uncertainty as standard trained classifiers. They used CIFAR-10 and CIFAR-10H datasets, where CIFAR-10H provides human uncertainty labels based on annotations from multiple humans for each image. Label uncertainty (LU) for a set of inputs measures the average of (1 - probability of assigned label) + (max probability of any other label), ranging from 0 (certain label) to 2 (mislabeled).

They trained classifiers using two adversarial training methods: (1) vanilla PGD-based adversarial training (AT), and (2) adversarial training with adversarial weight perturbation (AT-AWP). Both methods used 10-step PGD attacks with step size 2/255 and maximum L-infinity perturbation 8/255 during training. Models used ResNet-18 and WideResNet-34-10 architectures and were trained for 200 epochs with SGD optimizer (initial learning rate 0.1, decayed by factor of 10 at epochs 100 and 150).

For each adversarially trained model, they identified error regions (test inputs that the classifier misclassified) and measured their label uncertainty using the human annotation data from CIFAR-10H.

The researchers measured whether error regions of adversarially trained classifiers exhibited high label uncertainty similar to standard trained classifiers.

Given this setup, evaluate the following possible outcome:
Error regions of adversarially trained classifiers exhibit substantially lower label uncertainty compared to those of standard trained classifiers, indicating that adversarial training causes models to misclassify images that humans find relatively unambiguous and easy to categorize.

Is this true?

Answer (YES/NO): NO